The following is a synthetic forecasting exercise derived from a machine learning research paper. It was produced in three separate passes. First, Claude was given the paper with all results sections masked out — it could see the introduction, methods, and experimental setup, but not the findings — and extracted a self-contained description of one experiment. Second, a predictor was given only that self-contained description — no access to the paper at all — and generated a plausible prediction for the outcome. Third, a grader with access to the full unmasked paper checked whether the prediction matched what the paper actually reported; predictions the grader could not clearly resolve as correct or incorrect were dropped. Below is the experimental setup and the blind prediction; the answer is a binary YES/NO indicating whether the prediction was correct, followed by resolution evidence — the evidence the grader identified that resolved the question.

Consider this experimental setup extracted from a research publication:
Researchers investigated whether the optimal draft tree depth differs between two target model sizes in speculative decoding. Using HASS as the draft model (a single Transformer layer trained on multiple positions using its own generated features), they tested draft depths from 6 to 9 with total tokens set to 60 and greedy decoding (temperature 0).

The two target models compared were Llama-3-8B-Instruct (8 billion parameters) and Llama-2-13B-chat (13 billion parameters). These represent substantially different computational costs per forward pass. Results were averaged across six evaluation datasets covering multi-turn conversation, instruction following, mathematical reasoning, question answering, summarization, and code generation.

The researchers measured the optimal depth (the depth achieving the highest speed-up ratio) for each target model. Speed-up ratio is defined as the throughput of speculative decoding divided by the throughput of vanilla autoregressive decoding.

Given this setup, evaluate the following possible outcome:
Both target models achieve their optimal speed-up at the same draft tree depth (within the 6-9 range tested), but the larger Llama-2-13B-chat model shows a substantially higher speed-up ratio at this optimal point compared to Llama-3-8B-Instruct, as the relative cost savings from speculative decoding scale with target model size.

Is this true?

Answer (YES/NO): NO